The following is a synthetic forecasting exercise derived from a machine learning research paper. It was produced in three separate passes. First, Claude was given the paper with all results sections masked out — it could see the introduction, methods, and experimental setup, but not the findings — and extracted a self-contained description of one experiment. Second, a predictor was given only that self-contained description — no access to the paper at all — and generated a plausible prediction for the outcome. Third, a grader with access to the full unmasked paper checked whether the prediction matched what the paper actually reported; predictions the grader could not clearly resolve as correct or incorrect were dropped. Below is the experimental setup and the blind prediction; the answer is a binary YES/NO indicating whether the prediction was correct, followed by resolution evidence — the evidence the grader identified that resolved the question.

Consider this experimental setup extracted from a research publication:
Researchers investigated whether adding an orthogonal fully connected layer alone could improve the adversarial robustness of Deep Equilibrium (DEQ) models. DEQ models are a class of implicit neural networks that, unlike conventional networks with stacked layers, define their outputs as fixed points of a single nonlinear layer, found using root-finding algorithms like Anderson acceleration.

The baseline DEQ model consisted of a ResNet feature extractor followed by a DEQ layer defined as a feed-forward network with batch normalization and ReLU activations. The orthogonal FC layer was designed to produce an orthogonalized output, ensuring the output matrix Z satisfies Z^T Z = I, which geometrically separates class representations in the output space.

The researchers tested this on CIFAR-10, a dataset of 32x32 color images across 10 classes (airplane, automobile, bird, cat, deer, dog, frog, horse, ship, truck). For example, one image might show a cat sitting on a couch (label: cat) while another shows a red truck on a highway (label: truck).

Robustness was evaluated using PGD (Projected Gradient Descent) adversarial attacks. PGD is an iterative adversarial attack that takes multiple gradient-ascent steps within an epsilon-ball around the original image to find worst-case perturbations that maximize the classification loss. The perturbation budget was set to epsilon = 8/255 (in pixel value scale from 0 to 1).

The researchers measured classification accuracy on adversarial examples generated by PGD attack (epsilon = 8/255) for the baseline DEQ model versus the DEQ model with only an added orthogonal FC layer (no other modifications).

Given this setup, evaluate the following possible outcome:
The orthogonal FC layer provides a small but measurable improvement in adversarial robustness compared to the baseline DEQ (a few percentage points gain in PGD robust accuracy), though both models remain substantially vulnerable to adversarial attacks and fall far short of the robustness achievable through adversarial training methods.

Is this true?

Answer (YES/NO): NO